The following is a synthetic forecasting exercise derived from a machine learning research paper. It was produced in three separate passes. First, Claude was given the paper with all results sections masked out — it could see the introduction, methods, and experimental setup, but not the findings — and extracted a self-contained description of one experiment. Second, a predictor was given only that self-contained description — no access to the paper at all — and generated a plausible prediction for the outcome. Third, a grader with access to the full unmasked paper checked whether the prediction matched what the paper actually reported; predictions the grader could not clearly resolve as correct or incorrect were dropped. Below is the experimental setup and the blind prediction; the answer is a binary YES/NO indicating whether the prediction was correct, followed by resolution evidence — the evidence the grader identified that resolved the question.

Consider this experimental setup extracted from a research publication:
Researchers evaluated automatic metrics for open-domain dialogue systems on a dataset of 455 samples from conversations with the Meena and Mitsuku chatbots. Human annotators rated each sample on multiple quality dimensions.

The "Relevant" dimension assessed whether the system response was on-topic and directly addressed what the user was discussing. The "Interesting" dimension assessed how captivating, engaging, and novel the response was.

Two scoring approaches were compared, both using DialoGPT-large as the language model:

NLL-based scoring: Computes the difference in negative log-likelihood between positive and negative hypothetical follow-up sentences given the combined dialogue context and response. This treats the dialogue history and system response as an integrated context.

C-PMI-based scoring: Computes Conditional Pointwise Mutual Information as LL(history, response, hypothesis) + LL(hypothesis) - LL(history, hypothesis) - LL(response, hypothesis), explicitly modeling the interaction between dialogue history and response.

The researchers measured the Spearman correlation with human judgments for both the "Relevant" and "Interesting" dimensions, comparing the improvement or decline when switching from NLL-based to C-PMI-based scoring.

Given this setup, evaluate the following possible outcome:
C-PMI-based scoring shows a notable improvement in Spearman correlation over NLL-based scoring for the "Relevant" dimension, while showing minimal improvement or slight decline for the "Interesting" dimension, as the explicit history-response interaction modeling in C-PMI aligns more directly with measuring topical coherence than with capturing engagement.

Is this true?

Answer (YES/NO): NO